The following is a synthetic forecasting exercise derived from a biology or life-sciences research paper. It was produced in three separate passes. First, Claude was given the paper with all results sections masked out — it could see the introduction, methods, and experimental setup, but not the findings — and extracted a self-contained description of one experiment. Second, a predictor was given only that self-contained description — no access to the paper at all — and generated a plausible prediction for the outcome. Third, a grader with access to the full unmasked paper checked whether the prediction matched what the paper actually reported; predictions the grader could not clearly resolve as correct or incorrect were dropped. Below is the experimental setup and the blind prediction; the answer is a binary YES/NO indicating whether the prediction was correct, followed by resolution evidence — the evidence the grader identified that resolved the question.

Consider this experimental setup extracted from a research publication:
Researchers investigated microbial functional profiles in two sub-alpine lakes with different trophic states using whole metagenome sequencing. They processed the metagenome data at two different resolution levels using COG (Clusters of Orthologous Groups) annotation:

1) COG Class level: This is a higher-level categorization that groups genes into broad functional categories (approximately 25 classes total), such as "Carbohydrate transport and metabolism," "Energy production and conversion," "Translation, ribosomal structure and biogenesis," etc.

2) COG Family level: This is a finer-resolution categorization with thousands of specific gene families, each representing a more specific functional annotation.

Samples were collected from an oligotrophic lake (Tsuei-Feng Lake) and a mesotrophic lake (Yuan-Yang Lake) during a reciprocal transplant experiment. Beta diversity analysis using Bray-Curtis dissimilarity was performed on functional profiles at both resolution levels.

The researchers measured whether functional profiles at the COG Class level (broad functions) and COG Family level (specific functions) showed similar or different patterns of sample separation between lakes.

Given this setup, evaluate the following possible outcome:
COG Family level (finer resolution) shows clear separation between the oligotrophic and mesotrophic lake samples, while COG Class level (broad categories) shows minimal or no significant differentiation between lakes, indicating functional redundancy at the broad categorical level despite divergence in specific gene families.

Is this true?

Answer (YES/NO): YES